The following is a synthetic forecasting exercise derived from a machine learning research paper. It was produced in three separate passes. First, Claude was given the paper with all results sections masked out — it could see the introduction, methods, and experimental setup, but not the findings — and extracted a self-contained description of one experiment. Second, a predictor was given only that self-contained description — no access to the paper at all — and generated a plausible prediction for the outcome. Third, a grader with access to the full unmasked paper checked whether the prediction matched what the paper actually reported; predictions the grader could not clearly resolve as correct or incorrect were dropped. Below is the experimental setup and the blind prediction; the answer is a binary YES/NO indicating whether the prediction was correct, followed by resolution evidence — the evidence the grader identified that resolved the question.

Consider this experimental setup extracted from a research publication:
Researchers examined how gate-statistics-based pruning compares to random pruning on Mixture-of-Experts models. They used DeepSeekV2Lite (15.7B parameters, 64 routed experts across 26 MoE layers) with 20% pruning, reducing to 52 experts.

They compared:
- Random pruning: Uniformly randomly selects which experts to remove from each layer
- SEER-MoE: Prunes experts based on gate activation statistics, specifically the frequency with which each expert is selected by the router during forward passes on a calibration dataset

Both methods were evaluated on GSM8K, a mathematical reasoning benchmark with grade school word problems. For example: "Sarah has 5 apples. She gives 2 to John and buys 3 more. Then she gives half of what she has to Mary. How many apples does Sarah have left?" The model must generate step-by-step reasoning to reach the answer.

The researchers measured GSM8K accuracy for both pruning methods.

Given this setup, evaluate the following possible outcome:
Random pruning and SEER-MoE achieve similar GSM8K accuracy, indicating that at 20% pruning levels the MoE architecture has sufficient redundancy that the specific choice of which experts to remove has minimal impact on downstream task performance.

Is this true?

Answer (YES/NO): NO